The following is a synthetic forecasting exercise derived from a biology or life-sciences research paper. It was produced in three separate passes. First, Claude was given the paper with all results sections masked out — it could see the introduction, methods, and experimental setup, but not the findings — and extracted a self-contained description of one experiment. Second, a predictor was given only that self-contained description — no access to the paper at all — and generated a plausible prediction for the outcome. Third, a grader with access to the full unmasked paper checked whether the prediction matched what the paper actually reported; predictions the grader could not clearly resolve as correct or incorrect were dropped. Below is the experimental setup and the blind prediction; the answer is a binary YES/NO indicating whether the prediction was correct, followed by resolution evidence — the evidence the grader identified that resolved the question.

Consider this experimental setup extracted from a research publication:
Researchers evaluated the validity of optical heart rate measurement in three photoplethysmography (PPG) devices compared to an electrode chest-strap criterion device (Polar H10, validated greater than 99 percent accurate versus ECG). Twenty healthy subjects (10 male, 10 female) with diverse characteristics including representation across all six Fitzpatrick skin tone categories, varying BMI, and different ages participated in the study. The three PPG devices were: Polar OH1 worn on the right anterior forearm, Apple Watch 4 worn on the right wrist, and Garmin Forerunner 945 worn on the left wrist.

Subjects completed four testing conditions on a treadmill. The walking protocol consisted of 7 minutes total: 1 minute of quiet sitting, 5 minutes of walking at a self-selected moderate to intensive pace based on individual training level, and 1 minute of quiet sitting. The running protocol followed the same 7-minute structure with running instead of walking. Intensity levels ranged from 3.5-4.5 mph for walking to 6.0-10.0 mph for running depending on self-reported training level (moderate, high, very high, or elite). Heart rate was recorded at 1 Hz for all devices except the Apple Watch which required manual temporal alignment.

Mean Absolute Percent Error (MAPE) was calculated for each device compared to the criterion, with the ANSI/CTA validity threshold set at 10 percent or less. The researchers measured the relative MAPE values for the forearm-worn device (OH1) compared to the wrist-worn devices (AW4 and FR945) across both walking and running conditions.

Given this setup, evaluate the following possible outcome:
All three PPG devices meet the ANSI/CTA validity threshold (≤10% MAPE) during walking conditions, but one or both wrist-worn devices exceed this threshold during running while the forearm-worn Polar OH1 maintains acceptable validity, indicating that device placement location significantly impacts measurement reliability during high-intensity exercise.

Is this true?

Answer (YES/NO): NO